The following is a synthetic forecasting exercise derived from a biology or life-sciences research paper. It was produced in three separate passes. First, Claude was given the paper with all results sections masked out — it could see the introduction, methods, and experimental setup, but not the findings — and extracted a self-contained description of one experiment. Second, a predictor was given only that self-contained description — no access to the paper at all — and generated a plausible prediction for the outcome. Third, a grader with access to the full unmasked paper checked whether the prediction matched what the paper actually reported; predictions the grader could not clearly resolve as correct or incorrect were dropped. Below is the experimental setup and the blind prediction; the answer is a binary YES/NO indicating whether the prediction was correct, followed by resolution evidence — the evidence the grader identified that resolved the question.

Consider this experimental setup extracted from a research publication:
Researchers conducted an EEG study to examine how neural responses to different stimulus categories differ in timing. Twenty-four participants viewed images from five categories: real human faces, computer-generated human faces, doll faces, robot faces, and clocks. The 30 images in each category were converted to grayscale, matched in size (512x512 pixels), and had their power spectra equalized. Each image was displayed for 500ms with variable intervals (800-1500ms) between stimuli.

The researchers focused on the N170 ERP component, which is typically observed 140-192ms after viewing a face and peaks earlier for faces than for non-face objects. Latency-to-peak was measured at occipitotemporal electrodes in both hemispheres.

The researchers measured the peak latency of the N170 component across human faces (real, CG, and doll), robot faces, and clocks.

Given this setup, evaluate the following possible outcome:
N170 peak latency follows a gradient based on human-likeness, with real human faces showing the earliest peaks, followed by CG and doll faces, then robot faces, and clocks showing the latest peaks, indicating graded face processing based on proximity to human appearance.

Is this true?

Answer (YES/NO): NO